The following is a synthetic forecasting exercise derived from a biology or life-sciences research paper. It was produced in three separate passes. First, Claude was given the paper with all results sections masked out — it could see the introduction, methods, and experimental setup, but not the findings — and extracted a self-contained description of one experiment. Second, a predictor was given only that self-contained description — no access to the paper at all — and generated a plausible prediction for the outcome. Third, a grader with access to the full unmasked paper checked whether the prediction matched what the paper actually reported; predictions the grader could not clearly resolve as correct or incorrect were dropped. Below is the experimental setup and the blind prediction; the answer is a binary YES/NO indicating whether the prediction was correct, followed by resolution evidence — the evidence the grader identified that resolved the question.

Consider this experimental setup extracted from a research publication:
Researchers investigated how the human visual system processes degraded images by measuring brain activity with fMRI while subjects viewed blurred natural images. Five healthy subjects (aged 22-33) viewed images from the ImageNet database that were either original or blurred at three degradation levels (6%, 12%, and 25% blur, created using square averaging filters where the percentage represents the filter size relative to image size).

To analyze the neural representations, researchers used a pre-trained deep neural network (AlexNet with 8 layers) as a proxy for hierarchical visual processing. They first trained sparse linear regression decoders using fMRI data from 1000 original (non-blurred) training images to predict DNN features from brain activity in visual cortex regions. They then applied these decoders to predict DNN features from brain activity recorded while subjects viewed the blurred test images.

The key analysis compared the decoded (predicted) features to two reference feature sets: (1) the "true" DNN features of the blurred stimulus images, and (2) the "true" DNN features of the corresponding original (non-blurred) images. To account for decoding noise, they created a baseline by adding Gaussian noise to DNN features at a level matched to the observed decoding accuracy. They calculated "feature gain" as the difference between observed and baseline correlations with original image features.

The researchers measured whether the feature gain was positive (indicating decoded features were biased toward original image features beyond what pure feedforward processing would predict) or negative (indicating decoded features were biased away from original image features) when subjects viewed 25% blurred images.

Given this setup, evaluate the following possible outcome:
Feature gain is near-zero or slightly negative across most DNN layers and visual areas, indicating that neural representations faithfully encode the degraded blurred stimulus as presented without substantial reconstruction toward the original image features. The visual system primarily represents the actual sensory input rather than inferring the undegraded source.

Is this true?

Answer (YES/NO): NO